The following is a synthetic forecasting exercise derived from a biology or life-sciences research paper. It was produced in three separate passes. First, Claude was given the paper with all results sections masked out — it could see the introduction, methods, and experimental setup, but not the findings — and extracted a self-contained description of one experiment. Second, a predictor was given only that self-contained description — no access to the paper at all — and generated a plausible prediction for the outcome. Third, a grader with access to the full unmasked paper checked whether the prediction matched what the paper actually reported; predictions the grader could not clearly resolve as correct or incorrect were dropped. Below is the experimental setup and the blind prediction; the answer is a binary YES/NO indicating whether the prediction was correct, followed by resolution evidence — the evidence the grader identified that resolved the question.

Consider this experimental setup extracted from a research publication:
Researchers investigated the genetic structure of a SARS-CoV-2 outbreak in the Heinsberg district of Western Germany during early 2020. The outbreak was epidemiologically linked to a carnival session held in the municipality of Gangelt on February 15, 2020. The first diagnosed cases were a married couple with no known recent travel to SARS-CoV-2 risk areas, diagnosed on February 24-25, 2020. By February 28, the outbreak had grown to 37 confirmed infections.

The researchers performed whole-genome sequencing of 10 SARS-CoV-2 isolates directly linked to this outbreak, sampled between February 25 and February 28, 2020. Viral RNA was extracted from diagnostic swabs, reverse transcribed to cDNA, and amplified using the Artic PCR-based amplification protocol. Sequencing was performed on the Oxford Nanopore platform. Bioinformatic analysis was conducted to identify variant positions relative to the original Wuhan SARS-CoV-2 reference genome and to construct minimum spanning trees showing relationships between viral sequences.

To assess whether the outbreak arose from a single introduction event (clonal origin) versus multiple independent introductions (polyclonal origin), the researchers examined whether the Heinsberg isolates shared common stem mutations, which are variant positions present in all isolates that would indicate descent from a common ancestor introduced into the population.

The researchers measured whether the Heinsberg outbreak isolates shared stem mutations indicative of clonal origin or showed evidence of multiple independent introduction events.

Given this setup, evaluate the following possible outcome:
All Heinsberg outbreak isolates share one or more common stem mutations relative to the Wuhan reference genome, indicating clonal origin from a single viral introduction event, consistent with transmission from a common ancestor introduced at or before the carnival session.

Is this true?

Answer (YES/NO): YES